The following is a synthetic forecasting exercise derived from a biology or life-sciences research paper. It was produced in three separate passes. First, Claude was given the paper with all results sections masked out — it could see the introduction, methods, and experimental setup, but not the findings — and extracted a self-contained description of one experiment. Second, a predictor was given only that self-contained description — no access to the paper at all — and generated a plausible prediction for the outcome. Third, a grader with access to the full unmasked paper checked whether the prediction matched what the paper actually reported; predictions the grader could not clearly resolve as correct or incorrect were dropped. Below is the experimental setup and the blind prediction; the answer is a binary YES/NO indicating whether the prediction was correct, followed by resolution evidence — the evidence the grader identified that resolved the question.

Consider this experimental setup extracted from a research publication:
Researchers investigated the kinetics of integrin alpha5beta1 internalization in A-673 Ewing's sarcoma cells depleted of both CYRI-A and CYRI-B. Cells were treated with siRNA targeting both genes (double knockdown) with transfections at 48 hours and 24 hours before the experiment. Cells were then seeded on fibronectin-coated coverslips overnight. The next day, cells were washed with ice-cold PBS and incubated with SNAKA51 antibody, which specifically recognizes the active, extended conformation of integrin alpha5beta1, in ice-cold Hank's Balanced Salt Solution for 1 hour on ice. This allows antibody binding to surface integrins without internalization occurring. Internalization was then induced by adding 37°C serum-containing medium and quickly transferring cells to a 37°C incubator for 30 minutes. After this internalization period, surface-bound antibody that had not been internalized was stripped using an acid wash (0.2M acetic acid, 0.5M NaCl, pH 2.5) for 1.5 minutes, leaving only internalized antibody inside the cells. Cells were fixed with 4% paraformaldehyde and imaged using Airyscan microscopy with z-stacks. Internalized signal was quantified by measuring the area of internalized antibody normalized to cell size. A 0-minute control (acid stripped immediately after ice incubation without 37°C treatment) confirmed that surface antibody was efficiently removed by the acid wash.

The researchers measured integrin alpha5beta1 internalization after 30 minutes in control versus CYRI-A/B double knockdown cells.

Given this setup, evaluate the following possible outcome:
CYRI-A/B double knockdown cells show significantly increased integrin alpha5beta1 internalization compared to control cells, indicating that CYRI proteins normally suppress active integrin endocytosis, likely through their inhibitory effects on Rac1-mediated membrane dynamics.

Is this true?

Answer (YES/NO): NO